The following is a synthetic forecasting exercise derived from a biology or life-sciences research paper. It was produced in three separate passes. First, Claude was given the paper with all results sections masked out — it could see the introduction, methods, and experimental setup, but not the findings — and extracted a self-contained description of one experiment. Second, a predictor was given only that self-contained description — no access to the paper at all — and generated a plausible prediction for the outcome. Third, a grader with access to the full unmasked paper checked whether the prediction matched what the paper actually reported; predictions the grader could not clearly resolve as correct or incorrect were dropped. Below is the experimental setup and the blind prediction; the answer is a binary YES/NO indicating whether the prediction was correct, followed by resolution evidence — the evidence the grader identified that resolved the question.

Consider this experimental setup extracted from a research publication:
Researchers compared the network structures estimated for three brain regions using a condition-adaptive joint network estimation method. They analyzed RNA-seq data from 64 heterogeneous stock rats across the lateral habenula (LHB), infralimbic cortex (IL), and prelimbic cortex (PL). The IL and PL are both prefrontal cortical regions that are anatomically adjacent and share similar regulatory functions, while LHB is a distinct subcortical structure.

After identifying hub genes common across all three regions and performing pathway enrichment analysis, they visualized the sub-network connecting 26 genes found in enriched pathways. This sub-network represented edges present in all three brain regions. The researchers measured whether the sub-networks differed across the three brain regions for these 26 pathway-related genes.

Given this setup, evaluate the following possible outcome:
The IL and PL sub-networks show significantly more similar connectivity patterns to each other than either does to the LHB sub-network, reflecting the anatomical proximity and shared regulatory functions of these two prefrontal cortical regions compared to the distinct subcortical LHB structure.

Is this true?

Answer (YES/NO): YES